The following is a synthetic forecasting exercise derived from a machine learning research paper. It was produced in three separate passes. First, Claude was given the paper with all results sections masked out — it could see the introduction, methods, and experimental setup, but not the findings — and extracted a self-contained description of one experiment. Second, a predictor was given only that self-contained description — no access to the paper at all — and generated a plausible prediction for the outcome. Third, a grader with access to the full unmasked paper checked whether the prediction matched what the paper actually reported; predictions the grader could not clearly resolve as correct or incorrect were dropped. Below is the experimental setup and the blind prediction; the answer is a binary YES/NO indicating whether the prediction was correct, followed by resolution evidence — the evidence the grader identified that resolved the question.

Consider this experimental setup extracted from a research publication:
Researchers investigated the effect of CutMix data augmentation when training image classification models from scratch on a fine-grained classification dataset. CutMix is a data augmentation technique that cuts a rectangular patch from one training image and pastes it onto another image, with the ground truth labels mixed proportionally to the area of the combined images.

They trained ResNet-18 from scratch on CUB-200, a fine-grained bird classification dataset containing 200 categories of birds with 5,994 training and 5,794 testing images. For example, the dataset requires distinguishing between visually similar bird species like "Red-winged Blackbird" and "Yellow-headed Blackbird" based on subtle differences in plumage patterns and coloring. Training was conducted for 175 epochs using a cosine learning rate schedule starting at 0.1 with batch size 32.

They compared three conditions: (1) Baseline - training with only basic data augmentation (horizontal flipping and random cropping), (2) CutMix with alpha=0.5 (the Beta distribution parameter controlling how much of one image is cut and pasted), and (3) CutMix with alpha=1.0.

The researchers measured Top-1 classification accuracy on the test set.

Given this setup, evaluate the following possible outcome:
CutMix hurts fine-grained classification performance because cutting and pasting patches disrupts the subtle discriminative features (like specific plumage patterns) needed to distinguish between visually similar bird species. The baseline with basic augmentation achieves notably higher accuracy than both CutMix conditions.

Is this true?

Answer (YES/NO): YES